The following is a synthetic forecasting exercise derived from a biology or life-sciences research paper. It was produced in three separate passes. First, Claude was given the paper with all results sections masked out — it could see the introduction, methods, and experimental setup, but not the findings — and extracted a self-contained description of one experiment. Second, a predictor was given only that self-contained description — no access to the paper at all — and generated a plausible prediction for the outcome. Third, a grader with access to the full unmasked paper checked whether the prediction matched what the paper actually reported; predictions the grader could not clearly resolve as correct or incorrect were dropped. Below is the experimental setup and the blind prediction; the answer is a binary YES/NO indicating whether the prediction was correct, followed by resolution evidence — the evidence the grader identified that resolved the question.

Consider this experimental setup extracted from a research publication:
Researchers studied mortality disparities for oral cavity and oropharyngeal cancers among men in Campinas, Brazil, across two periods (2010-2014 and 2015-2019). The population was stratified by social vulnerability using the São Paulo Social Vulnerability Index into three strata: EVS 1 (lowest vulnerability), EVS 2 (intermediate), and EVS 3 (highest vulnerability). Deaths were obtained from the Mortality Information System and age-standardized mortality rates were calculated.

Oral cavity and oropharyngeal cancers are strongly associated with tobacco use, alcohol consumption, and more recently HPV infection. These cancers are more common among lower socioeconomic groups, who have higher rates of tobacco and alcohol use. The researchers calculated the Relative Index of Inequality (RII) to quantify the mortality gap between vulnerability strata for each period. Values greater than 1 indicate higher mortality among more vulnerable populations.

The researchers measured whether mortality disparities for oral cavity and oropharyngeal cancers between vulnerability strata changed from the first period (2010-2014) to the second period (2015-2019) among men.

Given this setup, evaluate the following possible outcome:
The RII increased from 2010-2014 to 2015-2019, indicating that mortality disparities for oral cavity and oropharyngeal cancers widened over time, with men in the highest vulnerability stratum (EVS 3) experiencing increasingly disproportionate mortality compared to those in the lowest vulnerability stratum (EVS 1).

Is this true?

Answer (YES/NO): YES